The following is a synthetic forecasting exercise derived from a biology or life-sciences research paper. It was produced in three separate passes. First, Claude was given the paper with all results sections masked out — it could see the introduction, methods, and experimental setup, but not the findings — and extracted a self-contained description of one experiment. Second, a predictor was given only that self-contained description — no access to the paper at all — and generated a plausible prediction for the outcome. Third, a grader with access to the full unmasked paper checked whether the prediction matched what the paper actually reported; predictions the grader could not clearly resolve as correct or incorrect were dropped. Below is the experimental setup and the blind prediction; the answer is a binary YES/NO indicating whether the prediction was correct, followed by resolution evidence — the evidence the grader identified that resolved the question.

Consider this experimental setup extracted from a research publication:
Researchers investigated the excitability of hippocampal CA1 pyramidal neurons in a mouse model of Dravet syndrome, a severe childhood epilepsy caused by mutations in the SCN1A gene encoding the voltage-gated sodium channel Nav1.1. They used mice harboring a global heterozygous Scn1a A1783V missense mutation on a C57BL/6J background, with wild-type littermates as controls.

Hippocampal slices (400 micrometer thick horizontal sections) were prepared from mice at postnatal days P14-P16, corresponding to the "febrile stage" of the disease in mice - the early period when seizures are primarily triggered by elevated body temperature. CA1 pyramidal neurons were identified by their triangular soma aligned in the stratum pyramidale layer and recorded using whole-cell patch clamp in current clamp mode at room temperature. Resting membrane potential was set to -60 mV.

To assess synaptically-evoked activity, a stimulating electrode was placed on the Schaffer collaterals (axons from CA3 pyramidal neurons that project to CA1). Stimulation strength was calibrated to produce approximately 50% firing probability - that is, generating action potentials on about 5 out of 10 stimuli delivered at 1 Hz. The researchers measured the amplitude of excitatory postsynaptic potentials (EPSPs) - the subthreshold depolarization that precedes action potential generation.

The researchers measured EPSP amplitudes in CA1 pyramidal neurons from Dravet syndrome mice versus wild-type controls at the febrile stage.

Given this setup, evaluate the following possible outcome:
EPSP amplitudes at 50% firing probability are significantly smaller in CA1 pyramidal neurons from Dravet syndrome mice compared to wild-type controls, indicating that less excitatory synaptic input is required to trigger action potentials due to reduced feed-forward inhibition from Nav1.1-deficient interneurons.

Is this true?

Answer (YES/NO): NO